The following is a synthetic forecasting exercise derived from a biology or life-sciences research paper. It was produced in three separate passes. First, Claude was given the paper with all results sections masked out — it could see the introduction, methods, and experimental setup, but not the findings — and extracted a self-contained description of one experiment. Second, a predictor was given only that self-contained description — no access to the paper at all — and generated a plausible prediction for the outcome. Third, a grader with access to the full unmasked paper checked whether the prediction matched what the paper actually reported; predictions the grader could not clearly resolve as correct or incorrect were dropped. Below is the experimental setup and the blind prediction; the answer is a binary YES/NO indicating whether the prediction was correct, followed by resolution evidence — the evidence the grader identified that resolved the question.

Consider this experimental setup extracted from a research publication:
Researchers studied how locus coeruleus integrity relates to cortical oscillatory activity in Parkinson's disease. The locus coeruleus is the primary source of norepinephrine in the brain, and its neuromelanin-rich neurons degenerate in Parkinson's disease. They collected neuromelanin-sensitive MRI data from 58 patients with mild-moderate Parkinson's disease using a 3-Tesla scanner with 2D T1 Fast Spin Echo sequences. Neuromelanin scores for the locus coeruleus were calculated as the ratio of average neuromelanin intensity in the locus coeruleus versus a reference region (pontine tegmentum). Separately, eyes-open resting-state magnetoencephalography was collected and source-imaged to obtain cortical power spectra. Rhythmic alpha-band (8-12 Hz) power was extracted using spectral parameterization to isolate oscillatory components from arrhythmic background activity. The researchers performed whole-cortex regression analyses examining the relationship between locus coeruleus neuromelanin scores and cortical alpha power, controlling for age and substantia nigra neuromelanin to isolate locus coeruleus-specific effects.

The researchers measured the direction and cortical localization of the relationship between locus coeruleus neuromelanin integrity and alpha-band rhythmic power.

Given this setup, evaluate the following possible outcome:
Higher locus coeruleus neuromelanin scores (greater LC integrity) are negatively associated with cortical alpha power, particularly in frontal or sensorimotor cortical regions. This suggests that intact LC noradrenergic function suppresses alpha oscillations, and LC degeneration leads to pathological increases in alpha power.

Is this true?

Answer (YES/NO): YES